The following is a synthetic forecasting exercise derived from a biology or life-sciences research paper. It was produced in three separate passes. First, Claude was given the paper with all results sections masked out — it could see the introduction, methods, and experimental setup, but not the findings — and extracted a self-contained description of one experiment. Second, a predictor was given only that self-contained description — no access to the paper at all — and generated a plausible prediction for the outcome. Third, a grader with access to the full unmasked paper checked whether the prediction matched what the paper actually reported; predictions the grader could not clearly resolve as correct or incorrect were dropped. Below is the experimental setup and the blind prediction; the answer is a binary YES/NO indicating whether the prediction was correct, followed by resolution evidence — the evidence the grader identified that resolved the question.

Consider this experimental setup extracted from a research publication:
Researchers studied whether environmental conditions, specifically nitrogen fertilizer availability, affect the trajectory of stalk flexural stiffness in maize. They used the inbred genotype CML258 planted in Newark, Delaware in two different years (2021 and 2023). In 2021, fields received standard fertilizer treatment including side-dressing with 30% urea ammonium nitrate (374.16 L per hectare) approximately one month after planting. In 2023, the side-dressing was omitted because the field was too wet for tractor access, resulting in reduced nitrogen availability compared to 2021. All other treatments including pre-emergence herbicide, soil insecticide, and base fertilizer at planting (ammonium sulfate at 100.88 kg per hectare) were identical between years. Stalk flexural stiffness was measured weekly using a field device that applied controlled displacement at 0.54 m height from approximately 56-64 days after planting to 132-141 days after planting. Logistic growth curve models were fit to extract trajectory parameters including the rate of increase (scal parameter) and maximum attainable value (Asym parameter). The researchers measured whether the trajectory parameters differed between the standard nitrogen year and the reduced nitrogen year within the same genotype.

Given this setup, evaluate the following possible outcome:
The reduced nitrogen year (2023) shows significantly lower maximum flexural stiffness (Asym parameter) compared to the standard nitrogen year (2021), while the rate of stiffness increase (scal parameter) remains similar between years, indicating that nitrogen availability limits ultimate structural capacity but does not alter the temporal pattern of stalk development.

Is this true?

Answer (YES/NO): NO